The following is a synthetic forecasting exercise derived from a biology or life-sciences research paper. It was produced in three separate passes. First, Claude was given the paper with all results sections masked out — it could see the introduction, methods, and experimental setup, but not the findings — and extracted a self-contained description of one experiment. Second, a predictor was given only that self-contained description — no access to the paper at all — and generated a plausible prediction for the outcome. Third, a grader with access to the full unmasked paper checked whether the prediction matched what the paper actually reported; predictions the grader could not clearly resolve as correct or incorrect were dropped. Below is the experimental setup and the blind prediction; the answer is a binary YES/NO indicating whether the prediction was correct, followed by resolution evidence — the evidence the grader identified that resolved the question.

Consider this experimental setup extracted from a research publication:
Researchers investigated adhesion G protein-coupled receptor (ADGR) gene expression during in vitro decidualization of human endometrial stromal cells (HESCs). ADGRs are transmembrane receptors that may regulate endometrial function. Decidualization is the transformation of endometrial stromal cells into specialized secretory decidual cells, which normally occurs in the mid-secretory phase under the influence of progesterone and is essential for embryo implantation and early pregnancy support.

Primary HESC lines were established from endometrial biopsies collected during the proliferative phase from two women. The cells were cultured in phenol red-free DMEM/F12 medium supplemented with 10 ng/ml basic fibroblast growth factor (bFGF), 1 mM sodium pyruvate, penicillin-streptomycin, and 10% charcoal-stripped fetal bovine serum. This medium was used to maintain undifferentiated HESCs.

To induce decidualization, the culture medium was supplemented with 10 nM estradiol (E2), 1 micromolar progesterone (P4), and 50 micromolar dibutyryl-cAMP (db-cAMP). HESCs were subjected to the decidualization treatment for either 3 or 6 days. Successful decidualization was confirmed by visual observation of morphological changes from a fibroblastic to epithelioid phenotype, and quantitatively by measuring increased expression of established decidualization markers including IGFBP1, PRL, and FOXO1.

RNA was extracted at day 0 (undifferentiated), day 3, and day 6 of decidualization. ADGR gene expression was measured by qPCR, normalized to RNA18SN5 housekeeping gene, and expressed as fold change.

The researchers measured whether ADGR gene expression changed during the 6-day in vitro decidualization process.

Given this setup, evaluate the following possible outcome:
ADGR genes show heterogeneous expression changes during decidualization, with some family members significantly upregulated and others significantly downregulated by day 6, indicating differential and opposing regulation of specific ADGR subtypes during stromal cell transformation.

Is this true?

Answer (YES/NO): NO